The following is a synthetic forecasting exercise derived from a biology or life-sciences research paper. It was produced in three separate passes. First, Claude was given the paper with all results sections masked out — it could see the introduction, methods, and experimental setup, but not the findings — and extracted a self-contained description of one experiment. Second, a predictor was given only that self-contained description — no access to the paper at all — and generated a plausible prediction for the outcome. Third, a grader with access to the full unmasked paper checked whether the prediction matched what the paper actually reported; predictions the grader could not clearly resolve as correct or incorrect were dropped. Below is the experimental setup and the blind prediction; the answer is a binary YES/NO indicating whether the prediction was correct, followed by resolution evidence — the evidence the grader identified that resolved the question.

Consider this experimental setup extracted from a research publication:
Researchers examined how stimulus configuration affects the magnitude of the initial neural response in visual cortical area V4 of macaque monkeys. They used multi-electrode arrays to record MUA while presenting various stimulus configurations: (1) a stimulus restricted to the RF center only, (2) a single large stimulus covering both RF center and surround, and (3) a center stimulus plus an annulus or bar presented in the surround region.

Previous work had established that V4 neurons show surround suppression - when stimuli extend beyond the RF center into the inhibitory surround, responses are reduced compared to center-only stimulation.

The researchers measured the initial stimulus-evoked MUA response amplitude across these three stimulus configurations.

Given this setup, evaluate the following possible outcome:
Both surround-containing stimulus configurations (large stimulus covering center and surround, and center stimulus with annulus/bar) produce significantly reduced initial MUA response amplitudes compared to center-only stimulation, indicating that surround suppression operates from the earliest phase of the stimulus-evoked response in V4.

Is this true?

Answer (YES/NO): YES